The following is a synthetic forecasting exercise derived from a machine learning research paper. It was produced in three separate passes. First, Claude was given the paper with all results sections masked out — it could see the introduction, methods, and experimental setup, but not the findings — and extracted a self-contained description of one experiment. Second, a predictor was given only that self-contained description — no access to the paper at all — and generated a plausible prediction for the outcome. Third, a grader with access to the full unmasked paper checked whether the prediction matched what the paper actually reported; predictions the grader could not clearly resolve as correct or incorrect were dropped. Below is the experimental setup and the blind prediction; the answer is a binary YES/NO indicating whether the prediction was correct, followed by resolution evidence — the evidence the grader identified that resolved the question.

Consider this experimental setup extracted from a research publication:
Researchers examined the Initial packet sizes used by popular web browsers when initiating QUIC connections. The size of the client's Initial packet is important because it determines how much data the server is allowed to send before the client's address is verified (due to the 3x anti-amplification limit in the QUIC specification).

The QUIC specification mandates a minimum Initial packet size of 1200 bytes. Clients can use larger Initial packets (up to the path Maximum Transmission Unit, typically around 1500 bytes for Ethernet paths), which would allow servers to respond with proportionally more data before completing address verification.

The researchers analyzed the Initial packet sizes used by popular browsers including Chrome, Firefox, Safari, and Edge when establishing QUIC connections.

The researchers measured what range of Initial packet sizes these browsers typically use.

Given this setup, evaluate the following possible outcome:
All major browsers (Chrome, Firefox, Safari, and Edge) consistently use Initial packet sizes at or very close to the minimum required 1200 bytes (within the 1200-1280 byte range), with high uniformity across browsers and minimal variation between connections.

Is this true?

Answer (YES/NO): NO